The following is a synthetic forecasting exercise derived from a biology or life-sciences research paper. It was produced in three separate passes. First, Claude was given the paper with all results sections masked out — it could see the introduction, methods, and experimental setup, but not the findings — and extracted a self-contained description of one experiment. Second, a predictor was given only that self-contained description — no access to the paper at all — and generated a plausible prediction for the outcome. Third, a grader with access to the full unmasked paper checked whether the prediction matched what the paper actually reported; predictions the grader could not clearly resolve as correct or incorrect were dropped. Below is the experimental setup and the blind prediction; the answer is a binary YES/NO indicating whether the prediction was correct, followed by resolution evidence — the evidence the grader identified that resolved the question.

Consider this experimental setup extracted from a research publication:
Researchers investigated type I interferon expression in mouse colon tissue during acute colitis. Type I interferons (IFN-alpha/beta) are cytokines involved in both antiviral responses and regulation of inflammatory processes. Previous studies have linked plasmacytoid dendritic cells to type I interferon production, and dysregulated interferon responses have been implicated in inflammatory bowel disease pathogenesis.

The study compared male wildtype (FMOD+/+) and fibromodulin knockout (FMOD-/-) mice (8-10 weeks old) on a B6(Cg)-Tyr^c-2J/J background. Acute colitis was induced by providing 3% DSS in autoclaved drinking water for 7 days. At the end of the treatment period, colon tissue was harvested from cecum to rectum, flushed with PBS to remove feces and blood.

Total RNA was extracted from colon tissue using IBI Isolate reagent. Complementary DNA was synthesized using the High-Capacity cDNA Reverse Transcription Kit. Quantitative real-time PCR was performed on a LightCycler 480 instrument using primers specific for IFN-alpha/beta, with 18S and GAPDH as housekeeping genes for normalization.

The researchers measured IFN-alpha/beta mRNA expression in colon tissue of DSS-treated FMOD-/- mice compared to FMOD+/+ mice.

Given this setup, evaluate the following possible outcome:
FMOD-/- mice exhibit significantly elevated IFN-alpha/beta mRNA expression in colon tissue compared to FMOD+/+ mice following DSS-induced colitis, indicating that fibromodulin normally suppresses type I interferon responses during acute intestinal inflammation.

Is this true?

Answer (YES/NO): YES